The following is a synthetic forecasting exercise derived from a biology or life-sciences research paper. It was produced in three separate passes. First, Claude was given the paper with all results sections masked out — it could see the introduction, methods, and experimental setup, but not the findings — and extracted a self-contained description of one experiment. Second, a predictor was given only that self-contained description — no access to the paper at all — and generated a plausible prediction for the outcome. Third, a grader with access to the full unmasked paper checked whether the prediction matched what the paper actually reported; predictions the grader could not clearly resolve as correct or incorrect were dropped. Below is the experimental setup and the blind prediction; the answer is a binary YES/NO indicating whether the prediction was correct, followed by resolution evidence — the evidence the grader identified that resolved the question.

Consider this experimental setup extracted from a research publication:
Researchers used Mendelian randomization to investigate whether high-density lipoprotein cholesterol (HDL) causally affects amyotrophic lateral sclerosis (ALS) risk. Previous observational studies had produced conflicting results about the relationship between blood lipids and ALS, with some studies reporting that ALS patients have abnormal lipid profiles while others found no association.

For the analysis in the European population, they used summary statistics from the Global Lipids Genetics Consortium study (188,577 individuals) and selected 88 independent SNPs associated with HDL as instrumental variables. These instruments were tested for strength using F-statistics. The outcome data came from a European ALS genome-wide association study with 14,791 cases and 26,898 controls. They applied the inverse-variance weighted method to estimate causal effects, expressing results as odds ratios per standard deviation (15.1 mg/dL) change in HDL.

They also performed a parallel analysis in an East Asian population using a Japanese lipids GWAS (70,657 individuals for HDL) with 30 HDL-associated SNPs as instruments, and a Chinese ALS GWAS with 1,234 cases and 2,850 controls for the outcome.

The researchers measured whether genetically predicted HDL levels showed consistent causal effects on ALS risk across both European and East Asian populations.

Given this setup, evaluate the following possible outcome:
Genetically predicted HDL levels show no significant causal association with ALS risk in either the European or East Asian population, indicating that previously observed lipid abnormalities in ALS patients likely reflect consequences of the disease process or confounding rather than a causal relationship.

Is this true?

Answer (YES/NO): YES